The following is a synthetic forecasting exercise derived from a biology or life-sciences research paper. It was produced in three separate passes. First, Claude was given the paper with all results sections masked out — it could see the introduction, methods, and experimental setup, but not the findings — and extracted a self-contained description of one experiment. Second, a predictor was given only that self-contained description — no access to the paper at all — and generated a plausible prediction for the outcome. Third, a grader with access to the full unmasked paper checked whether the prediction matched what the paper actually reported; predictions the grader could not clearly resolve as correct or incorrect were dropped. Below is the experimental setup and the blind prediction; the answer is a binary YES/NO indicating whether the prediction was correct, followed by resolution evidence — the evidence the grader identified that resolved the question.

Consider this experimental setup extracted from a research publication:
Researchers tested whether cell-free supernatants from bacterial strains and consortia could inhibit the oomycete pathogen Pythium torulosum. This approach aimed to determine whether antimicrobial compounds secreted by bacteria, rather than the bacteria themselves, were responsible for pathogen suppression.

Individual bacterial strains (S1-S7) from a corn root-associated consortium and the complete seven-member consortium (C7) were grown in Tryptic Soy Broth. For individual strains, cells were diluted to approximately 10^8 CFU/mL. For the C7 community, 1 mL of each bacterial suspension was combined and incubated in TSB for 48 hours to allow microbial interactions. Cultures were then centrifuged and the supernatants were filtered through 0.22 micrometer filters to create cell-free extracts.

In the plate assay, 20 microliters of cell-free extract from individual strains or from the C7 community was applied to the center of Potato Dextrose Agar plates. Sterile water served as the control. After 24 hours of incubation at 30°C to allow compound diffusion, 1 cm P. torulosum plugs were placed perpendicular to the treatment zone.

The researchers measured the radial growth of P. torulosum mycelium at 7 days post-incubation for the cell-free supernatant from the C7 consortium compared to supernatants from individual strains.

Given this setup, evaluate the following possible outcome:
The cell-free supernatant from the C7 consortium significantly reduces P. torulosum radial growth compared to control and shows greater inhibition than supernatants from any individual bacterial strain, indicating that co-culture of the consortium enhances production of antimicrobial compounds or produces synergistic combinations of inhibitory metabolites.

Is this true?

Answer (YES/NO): NO